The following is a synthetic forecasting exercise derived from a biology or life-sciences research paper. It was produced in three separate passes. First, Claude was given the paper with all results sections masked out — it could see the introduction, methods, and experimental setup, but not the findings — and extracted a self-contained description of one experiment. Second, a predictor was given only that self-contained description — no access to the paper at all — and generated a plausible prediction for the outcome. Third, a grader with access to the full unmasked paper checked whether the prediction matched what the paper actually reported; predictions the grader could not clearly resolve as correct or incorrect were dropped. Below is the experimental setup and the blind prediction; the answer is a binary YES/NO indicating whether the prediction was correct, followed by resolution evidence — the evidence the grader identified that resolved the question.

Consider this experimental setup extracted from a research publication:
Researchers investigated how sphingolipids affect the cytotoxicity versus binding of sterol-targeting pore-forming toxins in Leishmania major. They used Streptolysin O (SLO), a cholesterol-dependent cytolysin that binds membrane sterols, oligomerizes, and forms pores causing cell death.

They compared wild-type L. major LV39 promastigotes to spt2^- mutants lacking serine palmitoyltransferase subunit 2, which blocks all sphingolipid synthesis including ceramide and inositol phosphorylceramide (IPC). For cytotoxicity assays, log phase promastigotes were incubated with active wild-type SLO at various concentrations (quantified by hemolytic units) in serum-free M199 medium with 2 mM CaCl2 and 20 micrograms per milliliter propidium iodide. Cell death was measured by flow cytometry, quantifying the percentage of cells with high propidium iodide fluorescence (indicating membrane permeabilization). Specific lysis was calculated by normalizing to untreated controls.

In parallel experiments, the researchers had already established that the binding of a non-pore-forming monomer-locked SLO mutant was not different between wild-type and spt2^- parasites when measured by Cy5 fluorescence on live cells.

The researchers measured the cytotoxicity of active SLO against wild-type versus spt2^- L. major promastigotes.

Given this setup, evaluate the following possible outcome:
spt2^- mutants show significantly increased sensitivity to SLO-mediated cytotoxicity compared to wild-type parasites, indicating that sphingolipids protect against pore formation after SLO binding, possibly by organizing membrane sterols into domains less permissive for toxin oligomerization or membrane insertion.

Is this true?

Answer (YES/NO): YES